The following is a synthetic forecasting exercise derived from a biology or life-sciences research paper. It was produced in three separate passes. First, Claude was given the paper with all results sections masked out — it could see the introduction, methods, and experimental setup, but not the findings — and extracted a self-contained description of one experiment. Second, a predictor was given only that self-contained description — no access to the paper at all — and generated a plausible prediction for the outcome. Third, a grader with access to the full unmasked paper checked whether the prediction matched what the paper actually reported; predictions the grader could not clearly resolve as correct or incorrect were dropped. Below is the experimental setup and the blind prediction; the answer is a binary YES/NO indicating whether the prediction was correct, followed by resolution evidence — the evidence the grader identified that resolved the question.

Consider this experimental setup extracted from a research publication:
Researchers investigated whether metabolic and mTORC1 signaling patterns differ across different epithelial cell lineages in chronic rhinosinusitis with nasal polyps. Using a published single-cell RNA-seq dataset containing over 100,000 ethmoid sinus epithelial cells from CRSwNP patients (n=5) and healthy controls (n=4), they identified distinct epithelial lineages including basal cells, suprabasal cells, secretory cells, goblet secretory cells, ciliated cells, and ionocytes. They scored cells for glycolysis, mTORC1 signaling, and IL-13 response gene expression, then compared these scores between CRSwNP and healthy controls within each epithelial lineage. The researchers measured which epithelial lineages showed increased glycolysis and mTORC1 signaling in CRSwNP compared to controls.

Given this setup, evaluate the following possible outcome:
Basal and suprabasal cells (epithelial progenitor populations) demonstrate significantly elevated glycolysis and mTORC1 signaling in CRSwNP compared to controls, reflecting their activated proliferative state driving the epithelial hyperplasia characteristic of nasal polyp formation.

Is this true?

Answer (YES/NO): YES